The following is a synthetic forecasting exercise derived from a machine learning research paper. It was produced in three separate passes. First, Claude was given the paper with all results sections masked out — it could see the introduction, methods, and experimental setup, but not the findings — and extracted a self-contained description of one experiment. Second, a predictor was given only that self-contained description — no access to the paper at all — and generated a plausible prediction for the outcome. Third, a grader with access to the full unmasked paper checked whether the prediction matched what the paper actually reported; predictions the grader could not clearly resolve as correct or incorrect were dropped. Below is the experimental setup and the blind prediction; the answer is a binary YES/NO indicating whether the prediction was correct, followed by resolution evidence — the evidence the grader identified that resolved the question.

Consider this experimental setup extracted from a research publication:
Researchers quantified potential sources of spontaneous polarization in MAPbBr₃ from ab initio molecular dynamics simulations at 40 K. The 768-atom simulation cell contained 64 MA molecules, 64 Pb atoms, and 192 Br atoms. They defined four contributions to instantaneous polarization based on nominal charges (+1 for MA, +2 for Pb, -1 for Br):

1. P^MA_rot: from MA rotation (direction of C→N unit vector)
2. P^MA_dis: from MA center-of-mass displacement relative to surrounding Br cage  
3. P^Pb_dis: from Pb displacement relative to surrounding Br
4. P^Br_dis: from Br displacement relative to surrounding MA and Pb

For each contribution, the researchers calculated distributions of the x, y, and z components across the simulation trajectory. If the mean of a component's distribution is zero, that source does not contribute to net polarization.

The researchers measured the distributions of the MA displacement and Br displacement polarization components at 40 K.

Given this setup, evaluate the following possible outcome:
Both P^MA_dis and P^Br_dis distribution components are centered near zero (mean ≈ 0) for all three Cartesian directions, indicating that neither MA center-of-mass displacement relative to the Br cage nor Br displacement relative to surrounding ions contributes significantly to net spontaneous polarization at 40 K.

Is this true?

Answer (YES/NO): YES